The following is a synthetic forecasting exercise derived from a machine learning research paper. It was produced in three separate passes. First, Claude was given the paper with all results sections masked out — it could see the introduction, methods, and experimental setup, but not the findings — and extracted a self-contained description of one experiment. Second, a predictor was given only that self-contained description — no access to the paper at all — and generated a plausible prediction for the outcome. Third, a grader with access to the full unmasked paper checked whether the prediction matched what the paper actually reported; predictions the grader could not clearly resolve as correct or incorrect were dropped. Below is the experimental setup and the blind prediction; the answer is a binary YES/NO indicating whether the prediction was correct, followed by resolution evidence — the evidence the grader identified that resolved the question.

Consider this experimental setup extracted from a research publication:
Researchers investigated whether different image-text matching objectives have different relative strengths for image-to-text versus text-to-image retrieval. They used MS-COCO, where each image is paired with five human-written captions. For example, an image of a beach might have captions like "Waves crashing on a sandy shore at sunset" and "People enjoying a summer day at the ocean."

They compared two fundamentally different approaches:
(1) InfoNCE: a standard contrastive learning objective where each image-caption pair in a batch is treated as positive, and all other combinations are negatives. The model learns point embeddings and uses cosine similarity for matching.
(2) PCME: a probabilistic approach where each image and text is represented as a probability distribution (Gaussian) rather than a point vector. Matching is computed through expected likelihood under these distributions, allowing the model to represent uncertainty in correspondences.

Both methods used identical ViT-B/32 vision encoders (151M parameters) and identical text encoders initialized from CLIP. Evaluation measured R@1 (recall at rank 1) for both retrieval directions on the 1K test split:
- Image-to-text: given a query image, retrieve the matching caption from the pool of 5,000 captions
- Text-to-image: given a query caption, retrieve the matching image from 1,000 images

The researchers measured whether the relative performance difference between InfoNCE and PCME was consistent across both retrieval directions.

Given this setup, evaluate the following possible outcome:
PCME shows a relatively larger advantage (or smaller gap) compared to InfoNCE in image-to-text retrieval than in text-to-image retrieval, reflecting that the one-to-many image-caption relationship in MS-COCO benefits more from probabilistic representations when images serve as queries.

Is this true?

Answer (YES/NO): NO